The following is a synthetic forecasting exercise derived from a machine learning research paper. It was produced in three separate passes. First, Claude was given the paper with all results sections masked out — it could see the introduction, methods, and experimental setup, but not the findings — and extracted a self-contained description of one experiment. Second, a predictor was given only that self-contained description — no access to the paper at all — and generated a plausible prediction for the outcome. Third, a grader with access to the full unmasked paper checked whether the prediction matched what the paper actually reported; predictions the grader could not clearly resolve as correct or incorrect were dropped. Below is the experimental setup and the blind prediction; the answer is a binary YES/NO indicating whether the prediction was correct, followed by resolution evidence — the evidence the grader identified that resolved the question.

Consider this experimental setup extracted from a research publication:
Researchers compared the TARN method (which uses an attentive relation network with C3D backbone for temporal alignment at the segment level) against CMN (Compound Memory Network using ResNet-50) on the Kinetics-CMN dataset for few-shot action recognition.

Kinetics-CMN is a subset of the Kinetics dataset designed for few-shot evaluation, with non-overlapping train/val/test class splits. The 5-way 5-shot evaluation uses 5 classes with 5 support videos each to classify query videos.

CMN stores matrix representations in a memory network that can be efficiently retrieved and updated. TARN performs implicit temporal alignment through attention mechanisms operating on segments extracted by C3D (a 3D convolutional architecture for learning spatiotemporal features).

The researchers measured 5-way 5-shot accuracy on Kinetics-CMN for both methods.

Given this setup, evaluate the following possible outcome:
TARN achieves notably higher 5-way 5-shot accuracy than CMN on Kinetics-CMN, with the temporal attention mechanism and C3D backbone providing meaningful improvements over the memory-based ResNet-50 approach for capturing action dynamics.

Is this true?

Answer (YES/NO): NO